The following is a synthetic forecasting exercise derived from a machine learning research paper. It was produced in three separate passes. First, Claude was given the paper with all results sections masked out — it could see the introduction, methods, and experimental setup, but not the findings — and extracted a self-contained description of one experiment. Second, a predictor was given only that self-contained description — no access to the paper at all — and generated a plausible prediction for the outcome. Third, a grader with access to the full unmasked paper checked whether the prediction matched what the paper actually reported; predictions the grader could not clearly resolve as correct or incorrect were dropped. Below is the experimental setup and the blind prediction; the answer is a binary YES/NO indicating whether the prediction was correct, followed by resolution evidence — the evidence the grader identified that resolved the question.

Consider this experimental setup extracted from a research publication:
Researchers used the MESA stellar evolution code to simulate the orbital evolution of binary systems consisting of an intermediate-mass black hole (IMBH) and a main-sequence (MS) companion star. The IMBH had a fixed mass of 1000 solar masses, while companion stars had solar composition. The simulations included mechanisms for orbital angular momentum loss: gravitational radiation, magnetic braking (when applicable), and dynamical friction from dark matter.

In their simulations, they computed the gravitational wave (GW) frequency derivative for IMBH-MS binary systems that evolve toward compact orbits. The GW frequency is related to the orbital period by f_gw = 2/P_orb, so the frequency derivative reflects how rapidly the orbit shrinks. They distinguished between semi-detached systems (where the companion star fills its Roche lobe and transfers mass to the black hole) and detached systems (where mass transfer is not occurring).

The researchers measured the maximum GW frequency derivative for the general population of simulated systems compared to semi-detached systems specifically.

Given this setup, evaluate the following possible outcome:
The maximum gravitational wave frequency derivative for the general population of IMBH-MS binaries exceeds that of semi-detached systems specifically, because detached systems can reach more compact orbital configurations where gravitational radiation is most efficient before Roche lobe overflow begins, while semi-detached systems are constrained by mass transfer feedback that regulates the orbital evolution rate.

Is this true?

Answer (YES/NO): YES